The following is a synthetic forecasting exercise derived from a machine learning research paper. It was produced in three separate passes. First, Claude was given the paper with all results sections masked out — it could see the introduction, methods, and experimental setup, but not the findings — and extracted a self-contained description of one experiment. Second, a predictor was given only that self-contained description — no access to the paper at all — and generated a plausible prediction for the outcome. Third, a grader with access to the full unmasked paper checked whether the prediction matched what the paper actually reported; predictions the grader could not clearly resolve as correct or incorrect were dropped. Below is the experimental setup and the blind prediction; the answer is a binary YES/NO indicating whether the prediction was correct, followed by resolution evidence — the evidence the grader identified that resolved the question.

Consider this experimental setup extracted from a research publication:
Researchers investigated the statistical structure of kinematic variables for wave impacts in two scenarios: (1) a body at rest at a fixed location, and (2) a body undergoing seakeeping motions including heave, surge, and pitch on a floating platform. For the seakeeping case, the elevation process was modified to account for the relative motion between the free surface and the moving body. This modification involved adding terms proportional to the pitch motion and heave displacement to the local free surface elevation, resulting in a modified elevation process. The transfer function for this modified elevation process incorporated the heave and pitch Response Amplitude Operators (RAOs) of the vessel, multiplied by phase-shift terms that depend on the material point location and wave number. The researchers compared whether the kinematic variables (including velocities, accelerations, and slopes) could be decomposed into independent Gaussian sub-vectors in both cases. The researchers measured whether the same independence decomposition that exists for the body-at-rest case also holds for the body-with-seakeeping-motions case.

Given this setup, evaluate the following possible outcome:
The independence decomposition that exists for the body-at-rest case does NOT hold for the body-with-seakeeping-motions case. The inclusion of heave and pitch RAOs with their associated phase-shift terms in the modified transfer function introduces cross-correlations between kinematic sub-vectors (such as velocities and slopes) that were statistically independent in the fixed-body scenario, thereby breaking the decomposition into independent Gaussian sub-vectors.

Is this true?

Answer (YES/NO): YES